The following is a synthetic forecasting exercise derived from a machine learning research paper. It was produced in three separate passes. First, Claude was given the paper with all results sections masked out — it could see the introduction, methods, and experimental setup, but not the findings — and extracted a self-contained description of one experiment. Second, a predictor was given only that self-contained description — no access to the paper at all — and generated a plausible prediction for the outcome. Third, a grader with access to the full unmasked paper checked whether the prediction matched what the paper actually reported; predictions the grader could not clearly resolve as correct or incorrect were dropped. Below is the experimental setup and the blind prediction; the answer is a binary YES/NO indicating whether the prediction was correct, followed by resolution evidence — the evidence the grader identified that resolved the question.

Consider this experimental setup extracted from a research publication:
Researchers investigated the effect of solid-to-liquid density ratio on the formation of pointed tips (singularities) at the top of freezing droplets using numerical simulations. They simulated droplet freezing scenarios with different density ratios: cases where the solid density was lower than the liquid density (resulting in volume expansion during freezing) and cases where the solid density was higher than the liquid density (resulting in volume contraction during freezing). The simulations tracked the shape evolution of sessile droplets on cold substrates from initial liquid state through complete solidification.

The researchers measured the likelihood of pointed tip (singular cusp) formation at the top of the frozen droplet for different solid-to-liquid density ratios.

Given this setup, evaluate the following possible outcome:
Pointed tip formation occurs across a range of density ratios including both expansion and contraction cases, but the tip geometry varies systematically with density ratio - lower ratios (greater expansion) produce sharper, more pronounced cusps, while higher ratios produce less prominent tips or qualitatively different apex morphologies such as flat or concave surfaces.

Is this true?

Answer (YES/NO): NO